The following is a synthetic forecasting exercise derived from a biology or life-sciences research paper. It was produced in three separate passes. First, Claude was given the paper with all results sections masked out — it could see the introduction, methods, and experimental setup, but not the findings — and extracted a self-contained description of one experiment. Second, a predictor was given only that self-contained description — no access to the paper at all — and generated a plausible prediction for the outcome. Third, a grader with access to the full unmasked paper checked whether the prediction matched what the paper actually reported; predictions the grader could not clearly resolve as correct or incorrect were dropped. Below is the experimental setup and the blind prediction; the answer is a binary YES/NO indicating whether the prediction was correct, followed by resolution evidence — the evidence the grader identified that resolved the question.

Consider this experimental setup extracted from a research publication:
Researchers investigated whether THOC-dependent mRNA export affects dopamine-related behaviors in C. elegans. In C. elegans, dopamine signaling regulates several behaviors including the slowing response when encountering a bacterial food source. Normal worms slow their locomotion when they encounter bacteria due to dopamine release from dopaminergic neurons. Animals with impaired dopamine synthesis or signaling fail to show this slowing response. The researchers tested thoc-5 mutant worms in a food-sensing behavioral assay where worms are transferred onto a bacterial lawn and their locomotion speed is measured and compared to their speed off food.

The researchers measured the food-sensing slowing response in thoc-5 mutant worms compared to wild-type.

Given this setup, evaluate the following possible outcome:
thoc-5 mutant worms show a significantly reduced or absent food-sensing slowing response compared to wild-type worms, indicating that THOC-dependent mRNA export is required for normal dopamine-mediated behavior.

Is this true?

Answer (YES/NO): YES